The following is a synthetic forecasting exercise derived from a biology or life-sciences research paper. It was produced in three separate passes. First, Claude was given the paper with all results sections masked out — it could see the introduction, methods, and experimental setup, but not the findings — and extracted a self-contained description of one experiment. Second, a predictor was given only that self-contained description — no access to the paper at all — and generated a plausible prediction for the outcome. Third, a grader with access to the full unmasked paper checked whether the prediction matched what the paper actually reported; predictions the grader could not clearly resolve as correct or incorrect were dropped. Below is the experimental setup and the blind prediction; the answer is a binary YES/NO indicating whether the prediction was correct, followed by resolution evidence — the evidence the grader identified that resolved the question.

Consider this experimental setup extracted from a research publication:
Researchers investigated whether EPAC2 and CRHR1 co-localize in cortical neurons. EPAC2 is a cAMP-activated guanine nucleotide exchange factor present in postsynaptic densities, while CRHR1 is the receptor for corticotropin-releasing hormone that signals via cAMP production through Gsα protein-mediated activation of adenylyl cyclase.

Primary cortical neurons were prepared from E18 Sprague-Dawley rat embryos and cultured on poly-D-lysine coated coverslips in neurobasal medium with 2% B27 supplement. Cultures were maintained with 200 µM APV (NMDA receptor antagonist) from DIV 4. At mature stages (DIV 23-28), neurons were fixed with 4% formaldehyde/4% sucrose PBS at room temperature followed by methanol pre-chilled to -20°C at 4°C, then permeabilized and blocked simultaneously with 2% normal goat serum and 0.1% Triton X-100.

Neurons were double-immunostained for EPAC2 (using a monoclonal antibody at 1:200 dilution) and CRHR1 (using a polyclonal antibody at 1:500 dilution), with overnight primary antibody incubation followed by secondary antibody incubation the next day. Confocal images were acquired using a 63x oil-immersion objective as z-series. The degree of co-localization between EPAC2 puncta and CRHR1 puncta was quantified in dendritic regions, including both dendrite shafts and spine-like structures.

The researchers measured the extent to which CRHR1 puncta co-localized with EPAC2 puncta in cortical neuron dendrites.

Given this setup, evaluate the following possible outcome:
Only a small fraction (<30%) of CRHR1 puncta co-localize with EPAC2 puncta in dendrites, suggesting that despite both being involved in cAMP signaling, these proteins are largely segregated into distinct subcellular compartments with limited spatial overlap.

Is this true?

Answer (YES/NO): NO